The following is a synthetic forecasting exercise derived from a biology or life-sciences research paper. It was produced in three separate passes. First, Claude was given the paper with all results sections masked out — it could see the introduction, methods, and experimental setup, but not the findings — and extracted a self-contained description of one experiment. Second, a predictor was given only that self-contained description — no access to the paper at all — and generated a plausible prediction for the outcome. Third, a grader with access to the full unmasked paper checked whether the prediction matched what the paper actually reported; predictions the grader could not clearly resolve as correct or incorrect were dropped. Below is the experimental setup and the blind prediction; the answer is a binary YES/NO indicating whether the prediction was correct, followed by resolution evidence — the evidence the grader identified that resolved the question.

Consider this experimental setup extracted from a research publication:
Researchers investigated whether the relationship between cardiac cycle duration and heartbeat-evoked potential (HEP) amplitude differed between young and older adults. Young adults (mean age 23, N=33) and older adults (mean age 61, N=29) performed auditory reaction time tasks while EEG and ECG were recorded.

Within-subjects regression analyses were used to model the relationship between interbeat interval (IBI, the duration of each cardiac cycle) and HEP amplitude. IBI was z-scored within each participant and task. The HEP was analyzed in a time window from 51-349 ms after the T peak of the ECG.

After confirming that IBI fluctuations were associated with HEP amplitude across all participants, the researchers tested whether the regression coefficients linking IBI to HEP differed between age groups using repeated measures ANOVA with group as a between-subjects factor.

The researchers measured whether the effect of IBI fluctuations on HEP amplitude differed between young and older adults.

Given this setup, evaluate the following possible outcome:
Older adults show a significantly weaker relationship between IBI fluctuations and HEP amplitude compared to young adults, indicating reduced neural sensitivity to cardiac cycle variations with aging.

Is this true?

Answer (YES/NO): YES